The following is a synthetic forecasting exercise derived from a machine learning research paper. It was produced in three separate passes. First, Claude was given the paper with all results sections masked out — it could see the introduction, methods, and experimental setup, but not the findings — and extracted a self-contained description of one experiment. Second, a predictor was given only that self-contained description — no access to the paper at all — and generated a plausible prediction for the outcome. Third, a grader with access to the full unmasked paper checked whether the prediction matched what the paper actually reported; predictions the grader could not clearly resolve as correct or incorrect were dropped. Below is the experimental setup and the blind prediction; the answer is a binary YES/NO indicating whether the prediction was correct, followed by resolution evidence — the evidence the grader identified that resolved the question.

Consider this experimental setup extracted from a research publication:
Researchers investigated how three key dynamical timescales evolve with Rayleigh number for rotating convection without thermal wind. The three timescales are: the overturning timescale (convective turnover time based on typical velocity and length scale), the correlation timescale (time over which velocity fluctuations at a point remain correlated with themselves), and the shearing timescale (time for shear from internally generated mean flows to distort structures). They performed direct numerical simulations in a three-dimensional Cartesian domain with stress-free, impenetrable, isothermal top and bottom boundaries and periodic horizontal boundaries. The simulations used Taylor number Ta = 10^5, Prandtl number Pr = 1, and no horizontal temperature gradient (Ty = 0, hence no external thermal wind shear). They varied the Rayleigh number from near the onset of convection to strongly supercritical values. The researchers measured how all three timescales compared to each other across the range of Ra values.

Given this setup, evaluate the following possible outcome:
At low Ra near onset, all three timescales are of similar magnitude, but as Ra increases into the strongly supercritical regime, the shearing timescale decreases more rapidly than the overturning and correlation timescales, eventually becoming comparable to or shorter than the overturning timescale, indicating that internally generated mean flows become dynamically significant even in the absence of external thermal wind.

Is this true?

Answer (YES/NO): NO